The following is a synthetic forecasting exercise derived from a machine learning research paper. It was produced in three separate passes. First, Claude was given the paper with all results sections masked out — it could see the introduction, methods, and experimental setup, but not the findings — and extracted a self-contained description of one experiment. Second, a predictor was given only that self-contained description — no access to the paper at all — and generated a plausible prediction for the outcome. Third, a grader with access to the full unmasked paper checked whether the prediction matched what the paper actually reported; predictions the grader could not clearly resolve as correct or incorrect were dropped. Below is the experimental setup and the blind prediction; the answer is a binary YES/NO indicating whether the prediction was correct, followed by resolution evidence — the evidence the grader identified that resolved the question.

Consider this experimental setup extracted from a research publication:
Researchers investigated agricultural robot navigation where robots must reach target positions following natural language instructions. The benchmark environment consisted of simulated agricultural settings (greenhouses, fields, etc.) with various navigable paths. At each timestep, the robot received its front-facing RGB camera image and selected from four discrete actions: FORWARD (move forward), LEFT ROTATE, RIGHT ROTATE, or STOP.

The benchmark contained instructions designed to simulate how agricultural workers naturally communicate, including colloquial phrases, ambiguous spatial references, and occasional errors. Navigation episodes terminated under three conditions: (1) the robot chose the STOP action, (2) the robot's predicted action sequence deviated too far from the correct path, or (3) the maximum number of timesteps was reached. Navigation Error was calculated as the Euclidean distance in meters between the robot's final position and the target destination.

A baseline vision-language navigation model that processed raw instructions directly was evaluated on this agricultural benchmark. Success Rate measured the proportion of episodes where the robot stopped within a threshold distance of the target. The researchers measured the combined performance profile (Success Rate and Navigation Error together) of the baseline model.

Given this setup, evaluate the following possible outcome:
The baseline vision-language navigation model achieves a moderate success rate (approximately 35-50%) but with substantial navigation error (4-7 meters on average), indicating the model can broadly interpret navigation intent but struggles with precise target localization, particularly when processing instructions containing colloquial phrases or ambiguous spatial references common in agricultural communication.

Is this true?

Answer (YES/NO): NO